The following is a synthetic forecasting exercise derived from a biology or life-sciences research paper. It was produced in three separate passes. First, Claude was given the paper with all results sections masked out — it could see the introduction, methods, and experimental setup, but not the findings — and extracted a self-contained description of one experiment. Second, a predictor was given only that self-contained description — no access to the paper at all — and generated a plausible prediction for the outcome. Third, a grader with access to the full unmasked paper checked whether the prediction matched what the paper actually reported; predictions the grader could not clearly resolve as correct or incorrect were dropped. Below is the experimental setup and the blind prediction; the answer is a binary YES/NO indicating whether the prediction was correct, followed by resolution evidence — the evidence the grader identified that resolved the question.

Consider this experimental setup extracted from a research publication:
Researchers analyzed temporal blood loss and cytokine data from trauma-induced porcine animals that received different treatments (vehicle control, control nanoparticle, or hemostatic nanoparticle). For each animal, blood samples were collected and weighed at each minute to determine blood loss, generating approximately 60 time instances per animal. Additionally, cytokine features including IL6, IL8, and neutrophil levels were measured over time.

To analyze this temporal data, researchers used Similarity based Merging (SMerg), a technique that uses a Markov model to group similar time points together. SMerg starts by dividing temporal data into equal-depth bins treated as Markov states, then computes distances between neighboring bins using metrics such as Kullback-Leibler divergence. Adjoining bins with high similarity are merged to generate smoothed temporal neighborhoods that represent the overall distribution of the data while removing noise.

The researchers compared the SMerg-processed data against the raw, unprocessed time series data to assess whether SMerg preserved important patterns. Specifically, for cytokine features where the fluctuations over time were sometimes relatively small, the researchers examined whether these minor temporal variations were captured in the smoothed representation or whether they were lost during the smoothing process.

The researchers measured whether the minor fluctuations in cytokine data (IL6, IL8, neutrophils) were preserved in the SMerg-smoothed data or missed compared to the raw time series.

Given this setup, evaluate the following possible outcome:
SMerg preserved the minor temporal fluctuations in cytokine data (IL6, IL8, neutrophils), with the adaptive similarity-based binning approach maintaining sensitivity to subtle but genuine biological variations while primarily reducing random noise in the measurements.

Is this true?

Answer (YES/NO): NO